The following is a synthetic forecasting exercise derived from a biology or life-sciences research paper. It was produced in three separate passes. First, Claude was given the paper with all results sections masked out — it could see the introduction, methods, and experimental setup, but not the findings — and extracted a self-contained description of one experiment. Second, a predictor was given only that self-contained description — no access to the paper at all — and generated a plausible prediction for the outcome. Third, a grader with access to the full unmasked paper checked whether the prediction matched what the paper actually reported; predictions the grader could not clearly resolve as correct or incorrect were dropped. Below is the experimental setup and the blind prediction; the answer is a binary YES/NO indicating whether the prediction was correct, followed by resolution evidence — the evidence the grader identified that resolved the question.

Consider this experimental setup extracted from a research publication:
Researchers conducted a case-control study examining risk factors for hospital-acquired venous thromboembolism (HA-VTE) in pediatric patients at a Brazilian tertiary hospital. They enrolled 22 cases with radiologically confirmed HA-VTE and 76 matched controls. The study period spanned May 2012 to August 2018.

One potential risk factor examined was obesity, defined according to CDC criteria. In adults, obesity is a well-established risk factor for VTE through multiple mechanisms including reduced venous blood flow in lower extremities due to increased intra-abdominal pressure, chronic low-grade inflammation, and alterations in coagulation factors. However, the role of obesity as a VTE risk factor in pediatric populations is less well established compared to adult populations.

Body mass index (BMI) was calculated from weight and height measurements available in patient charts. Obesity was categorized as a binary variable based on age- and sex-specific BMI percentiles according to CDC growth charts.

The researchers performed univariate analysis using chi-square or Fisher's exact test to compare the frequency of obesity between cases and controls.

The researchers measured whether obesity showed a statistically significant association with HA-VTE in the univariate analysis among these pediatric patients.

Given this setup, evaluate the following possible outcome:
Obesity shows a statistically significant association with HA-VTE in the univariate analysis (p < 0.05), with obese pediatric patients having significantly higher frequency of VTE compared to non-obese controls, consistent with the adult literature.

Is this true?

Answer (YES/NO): NO